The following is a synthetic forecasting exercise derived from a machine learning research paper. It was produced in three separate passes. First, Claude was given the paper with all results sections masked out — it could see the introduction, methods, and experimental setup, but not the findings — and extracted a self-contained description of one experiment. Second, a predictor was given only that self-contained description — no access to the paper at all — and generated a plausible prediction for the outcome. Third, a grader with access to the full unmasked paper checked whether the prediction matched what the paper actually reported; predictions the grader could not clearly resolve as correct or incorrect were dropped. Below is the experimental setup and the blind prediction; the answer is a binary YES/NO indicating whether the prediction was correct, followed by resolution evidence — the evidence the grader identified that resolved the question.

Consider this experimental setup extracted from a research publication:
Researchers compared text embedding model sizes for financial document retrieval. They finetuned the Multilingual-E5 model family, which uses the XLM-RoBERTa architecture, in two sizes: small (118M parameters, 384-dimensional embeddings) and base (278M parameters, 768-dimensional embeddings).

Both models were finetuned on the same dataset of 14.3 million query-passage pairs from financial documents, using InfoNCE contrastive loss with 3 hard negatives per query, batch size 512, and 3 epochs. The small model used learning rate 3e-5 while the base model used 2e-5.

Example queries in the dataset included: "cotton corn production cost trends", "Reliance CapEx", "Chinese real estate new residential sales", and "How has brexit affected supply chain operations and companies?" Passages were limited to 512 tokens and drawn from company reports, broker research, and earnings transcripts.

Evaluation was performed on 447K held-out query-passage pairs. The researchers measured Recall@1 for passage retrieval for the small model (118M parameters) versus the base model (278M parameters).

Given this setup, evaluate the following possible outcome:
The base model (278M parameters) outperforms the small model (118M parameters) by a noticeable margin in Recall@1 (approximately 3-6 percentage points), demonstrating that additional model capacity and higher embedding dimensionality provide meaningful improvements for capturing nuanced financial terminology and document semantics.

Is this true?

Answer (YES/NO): NO